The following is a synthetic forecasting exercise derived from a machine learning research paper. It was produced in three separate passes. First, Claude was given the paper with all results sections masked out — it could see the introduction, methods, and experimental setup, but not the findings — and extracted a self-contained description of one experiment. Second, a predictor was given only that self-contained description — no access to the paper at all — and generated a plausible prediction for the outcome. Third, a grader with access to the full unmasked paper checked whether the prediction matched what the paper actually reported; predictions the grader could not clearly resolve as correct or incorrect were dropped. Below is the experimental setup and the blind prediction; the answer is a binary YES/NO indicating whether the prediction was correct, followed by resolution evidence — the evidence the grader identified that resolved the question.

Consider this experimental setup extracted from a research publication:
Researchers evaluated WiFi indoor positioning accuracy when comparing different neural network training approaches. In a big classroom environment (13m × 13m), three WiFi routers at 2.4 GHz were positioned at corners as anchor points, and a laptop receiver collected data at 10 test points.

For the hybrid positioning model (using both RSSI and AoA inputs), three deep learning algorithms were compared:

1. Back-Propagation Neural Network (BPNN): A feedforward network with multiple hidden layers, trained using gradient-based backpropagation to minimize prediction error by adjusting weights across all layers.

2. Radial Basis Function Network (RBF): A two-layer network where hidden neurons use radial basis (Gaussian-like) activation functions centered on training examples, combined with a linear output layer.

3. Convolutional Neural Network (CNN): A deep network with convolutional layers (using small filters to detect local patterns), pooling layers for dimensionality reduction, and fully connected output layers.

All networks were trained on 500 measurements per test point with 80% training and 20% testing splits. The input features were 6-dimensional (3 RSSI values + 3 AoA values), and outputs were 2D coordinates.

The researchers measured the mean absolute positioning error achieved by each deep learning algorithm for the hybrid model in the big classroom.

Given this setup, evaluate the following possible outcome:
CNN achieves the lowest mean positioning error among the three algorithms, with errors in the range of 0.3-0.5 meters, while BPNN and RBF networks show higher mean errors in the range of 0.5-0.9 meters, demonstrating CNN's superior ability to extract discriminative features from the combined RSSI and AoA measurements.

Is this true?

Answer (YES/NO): NO